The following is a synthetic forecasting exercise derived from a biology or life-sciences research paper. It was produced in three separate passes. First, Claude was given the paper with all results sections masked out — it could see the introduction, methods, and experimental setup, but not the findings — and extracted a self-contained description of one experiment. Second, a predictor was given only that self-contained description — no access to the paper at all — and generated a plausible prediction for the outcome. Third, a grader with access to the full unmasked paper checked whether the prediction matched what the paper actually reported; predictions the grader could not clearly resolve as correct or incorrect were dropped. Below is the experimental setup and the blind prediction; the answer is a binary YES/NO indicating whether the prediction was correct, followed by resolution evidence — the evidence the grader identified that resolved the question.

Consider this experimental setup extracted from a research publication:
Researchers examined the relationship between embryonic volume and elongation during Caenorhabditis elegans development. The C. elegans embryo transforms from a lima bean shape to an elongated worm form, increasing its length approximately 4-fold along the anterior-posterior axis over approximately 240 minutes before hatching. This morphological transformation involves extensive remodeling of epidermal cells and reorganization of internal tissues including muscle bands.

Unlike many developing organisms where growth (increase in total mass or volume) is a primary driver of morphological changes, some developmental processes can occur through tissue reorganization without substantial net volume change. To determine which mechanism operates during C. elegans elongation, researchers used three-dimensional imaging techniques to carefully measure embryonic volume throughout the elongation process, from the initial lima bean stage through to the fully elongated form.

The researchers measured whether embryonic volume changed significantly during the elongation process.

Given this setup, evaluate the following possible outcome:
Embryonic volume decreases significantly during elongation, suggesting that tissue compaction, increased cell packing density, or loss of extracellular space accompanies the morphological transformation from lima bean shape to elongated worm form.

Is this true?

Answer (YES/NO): NO